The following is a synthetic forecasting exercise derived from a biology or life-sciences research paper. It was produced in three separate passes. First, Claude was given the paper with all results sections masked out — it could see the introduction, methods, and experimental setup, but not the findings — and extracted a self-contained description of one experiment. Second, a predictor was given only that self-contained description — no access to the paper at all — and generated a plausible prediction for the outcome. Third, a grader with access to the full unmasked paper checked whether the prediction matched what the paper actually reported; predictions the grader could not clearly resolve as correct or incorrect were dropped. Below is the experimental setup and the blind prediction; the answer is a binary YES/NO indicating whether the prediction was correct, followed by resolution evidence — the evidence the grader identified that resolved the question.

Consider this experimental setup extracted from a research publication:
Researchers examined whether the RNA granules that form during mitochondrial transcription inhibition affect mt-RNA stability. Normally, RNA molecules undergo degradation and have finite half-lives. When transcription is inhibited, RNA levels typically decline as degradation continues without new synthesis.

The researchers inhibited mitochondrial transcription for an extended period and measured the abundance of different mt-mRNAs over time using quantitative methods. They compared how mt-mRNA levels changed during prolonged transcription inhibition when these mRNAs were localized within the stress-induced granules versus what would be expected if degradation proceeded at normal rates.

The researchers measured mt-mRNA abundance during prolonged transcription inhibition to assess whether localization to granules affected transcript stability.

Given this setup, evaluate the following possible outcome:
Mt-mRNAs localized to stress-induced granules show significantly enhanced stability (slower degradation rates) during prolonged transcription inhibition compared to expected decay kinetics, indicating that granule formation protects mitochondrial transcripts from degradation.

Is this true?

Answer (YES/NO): YES